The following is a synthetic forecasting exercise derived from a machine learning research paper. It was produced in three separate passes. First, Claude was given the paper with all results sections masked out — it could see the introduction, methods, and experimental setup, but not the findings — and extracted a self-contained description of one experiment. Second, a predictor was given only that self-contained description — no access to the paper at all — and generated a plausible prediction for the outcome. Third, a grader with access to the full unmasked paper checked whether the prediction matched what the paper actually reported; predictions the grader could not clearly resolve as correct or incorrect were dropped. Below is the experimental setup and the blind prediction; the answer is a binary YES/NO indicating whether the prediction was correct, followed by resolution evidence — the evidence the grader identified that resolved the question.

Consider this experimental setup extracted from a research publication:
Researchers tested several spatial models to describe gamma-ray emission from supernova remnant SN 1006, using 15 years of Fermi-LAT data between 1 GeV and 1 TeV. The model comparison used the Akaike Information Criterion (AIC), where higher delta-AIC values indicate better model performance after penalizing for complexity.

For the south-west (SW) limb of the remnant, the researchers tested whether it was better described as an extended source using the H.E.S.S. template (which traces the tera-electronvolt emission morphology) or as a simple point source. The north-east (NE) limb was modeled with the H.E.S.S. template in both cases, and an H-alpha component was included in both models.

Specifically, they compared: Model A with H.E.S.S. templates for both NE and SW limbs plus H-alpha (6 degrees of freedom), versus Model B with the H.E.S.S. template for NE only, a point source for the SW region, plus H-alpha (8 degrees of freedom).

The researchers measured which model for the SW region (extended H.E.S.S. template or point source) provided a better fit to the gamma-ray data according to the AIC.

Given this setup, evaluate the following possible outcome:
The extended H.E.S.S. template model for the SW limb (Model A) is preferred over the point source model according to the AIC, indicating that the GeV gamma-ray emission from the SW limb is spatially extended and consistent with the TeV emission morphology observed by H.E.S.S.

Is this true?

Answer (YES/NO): NO